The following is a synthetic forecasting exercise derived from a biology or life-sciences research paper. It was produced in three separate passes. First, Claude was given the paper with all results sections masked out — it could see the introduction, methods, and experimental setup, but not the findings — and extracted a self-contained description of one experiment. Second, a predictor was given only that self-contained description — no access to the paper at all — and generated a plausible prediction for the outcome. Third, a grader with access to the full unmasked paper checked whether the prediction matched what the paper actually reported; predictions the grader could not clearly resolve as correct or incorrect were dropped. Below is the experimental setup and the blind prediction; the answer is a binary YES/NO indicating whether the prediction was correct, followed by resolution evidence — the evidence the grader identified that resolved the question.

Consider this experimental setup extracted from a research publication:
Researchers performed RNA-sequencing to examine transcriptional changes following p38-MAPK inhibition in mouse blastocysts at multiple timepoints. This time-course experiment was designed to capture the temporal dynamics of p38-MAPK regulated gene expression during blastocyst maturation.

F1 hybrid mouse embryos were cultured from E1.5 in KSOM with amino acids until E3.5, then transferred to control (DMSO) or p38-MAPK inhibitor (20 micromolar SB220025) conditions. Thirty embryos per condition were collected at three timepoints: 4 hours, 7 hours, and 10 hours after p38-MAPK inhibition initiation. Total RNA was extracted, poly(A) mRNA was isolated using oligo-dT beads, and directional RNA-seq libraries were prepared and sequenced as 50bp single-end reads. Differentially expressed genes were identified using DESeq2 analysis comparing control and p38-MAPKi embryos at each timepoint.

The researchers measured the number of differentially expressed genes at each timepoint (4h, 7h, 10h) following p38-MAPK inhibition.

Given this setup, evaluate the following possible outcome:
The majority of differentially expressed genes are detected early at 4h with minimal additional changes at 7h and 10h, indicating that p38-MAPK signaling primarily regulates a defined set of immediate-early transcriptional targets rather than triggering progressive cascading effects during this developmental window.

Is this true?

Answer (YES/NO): NO